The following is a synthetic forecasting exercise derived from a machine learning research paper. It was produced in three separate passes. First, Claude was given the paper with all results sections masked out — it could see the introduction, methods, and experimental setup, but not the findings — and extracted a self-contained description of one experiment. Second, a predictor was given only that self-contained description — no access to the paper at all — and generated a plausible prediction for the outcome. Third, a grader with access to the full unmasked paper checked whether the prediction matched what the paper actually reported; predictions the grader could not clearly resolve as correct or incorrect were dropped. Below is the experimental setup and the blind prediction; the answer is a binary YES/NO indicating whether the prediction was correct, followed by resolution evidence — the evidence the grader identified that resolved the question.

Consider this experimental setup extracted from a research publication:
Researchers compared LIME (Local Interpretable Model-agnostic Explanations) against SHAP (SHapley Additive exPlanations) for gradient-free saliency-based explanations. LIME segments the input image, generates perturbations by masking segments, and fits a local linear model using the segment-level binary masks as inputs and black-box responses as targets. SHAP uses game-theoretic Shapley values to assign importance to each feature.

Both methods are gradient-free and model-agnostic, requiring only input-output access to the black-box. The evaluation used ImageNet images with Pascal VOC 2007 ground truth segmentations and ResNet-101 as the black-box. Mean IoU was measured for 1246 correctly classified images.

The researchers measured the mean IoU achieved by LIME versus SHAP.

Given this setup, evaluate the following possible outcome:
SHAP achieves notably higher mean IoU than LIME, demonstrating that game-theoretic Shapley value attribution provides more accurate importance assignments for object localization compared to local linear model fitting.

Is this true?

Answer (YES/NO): NO